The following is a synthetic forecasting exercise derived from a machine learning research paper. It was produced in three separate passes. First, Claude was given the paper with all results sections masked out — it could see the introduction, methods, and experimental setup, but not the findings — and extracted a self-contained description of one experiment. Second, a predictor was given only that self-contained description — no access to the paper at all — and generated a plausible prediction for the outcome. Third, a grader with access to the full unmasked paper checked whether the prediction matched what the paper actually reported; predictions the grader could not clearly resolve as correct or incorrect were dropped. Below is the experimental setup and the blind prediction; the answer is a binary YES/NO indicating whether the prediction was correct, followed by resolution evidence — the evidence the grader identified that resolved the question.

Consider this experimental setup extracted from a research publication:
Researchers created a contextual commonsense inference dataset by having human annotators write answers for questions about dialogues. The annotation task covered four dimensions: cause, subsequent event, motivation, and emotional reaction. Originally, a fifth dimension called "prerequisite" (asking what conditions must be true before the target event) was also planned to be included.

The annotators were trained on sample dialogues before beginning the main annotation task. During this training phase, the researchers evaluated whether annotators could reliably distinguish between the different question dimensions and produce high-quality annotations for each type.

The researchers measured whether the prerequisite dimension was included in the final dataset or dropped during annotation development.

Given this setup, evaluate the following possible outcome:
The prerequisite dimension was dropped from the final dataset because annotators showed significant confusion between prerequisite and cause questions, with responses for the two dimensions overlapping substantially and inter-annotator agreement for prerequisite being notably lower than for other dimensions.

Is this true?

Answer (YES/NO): NO